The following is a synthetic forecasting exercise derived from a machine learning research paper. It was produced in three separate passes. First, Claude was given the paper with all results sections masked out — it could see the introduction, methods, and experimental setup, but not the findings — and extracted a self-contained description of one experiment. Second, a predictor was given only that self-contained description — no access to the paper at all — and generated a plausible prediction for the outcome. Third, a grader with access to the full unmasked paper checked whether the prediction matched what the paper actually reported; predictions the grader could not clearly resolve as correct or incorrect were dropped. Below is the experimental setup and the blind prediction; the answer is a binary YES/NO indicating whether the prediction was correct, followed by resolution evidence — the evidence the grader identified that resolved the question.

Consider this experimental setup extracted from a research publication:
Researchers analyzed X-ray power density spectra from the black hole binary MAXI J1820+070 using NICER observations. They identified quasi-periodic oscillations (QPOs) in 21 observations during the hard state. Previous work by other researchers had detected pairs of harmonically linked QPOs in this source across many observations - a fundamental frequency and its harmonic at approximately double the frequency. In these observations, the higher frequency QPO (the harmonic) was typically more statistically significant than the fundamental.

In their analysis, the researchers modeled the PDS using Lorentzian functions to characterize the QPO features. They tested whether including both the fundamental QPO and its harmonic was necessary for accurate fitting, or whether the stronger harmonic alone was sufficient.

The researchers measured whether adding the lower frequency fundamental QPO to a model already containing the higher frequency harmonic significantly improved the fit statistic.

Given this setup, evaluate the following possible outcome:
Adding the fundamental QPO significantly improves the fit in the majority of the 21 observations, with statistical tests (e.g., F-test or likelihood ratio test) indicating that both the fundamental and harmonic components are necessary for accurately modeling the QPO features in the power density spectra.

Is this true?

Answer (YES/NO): NO